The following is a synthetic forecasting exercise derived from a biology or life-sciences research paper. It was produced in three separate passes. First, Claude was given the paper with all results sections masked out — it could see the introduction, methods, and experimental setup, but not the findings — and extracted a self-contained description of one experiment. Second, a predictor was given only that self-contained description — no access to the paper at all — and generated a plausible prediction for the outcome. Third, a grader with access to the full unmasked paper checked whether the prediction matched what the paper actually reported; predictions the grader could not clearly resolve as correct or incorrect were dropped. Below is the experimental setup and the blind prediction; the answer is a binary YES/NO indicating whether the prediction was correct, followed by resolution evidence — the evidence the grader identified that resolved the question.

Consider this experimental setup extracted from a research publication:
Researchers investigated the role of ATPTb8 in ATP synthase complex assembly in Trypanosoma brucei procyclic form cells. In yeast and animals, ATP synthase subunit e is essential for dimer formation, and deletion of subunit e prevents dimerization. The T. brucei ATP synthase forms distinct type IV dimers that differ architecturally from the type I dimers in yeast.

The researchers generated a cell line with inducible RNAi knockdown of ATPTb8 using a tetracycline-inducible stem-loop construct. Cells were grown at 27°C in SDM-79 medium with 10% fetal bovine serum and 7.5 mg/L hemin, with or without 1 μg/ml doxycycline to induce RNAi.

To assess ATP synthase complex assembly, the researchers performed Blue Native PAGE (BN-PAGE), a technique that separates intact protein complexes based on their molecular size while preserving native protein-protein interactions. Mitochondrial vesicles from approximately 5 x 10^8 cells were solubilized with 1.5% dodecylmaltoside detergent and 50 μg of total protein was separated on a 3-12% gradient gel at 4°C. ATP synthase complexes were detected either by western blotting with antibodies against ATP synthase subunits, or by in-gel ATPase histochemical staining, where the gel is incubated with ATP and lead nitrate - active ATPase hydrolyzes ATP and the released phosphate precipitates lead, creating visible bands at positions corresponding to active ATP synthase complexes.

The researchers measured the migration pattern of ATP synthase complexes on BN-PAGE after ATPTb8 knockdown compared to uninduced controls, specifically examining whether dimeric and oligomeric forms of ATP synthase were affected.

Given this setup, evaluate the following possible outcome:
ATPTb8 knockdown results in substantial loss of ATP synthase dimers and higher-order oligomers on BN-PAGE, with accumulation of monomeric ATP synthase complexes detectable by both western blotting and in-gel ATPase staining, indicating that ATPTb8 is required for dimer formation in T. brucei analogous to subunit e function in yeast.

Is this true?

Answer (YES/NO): NO